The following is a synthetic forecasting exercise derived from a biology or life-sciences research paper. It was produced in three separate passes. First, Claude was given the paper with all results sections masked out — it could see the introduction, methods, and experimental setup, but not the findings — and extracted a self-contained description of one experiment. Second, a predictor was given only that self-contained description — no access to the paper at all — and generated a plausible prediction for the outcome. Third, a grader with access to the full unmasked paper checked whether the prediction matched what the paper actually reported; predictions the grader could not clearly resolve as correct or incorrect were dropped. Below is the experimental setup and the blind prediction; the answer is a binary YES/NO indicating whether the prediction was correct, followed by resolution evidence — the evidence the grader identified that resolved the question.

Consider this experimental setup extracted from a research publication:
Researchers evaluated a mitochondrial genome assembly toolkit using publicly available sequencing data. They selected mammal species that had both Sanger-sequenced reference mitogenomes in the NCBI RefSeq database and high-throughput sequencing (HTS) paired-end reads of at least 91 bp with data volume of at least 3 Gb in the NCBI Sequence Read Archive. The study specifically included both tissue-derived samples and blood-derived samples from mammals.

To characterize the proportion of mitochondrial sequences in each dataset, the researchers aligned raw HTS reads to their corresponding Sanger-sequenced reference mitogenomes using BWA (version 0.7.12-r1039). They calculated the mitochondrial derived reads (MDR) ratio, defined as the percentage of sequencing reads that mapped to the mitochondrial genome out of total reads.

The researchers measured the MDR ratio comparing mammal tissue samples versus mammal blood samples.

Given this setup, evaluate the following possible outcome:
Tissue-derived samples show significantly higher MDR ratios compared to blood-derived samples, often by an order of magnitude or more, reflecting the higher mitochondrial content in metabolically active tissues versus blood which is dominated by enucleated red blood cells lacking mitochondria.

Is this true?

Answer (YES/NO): YES